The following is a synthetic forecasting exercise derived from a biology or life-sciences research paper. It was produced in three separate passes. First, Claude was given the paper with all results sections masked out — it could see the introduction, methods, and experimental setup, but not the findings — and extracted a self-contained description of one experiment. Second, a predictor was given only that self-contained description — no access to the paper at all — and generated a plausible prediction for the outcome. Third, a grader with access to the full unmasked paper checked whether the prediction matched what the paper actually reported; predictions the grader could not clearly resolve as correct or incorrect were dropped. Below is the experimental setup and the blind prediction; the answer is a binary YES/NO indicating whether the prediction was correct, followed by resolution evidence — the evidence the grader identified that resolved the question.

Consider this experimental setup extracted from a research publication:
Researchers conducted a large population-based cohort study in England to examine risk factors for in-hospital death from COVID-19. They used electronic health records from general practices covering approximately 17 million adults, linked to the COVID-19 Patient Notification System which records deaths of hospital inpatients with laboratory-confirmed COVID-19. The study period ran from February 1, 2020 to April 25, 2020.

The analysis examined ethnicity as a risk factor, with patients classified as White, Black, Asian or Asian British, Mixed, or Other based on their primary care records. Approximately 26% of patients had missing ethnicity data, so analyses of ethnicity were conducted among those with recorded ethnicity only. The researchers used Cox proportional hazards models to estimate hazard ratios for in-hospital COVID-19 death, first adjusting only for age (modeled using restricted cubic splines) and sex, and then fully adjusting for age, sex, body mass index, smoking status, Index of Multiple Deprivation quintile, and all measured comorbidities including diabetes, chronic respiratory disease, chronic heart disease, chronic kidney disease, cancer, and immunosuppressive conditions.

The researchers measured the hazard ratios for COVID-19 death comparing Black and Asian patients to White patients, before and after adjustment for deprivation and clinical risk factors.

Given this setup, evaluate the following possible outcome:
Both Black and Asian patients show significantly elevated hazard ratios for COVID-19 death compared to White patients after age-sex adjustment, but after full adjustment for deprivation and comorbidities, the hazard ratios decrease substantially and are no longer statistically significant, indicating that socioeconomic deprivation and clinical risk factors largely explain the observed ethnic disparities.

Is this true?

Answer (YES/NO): NO